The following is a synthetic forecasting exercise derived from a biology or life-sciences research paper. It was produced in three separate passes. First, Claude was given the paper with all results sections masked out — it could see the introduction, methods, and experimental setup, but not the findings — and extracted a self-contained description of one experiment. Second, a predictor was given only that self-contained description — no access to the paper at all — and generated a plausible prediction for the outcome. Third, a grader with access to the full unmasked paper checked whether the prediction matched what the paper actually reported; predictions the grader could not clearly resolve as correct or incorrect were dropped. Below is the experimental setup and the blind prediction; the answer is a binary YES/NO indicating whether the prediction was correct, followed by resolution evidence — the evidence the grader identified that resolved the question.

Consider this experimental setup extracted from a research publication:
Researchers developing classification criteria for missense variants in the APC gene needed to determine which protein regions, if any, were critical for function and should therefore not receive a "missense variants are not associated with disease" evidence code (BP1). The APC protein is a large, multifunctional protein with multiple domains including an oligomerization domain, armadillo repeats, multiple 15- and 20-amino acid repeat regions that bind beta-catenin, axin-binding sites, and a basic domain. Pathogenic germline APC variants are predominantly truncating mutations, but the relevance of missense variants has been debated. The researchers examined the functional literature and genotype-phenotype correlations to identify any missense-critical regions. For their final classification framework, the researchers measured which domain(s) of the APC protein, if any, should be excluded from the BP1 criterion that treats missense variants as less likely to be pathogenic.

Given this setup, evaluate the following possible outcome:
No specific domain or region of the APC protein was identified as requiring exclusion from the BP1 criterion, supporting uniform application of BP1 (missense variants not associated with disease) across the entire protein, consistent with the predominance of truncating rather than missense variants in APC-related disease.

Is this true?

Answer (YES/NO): NO